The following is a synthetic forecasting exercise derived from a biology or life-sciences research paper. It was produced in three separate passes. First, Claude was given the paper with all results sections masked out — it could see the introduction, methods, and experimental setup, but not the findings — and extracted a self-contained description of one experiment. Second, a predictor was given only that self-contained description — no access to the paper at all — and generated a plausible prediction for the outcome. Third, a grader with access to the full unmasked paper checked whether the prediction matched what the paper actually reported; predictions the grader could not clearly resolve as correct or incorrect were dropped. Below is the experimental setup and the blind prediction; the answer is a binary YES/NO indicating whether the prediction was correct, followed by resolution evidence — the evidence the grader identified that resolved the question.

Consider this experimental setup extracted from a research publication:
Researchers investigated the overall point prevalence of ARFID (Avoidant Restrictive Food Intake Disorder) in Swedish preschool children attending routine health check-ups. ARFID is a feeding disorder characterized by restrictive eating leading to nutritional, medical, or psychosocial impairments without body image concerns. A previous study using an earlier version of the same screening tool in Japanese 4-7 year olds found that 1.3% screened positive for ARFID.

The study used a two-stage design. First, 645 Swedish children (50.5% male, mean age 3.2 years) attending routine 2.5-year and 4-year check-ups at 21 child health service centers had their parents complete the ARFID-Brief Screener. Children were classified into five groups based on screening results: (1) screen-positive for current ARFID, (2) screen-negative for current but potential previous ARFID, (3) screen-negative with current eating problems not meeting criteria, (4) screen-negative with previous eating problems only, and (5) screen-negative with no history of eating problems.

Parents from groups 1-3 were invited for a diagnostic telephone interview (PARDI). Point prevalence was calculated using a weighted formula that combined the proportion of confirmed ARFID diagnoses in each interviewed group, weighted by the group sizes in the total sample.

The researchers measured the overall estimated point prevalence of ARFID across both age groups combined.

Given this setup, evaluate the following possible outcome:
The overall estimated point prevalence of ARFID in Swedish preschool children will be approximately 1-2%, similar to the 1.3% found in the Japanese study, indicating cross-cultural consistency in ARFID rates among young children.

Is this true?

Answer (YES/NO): NO